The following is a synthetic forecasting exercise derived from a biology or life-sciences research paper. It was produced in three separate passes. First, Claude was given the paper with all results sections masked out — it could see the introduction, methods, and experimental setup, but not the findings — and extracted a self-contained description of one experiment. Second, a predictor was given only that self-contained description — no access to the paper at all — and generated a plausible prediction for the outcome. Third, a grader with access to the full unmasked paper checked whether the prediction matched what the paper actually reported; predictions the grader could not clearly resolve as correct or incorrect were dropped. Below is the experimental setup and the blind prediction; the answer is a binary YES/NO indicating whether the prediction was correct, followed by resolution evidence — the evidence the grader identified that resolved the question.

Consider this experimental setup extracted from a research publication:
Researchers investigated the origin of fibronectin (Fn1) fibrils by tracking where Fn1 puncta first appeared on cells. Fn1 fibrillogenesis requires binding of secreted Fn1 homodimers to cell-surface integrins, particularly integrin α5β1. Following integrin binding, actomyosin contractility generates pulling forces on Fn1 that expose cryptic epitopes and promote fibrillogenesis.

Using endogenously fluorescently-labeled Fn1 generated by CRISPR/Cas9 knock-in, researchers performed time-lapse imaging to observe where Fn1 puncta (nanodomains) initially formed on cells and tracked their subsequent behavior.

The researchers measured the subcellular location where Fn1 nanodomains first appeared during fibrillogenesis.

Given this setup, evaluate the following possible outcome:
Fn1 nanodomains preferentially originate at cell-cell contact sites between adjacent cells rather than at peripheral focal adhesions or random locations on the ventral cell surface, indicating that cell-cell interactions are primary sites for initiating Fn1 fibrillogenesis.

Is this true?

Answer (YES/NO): NO